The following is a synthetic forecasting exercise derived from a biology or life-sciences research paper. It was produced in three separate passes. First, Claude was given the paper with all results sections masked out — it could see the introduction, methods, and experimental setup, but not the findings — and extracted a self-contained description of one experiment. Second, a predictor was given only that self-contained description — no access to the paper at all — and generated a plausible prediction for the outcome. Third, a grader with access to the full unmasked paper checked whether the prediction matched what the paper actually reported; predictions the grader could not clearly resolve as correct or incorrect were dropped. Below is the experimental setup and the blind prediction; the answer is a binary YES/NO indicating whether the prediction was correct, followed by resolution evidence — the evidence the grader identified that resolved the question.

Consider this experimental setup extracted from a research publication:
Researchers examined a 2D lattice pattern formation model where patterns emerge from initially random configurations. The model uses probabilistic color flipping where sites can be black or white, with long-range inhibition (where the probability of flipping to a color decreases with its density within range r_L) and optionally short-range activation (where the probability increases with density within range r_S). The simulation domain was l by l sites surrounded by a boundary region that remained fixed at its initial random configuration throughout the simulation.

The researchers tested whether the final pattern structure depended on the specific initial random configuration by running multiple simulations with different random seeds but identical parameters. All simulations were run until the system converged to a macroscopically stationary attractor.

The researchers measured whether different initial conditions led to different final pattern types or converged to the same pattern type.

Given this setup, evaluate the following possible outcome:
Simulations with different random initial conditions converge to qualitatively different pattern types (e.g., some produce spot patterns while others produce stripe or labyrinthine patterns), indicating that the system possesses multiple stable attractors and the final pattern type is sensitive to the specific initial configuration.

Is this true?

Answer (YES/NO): NO